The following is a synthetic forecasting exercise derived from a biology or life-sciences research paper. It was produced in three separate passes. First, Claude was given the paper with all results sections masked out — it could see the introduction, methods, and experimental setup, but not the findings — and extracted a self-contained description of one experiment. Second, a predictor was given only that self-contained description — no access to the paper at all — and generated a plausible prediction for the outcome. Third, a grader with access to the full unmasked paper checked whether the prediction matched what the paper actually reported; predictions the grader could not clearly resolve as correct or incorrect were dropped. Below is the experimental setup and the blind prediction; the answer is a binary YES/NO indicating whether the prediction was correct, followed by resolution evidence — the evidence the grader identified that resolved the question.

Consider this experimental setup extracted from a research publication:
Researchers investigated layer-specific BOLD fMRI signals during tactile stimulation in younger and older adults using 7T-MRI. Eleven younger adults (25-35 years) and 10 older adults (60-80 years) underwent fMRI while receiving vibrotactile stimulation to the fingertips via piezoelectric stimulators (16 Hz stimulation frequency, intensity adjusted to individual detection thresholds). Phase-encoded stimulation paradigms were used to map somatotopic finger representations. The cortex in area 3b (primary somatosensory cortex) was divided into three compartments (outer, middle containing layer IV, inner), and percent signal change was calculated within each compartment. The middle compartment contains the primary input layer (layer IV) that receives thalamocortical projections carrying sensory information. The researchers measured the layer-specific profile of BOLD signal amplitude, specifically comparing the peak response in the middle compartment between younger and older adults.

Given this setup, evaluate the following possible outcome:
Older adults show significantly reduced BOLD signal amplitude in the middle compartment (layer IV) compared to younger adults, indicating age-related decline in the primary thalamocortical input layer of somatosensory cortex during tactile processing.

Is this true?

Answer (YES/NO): NO